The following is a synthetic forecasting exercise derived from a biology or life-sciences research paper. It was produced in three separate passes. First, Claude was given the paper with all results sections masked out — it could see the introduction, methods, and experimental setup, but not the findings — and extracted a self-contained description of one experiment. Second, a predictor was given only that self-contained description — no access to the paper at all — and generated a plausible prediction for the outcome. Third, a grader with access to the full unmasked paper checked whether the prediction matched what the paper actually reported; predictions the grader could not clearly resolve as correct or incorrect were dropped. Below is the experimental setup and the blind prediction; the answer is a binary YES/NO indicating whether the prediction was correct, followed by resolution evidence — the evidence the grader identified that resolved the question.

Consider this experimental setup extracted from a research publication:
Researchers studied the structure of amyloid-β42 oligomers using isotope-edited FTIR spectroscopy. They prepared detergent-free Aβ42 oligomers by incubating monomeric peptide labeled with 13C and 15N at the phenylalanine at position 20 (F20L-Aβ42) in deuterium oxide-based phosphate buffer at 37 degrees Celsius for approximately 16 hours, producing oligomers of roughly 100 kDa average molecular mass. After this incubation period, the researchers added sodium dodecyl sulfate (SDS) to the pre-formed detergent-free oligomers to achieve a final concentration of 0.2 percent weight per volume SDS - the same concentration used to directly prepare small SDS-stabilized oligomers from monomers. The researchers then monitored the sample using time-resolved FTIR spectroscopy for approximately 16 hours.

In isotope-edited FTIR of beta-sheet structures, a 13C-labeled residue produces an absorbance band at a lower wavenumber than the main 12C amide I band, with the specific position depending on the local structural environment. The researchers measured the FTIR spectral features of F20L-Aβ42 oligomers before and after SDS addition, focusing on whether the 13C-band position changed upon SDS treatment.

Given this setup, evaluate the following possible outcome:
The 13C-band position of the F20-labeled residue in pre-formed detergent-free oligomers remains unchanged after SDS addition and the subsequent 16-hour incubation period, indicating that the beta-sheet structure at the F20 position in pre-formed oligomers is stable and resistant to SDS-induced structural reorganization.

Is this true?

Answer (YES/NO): NO